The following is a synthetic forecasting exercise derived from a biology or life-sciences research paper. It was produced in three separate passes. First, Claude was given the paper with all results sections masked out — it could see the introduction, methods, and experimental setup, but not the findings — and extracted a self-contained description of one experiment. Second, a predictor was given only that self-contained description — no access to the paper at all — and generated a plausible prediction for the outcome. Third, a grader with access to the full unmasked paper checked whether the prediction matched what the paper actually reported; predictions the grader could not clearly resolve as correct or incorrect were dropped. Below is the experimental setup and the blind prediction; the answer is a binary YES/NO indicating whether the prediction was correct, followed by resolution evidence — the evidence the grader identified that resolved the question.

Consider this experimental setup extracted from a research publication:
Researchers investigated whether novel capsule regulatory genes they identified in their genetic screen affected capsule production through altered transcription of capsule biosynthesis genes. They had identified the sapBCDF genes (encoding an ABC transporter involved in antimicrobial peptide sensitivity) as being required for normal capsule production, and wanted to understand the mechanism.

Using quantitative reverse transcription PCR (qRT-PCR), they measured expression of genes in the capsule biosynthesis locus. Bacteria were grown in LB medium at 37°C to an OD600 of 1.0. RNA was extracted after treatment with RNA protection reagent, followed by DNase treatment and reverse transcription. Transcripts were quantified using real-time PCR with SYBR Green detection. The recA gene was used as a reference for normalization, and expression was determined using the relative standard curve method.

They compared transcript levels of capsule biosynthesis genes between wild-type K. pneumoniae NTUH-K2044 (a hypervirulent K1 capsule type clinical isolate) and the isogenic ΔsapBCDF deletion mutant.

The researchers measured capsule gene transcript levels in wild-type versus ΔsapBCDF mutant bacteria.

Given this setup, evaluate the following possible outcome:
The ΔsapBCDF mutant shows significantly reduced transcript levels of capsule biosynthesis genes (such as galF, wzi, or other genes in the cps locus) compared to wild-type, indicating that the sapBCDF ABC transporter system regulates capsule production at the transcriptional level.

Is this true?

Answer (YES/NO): NO